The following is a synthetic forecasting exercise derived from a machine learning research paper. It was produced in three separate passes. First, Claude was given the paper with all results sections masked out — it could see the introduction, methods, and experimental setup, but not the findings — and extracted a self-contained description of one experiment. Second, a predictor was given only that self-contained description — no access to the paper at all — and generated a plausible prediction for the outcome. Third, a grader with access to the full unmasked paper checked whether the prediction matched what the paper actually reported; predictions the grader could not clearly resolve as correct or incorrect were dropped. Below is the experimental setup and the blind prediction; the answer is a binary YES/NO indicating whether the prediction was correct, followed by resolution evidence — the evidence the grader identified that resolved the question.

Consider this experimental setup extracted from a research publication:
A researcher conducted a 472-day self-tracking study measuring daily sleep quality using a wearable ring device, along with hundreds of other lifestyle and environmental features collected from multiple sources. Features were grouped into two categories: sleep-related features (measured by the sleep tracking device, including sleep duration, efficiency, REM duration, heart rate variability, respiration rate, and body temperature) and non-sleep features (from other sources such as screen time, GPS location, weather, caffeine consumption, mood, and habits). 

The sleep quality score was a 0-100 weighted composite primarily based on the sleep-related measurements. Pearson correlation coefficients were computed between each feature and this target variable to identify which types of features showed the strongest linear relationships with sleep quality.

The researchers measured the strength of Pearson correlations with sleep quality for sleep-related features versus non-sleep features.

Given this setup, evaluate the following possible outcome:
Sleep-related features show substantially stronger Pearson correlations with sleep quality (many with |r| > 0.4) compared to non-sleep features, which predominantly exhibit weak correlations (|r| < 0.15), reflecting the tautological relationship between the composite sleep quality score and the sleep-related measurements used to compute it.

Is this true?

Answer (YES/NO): NO